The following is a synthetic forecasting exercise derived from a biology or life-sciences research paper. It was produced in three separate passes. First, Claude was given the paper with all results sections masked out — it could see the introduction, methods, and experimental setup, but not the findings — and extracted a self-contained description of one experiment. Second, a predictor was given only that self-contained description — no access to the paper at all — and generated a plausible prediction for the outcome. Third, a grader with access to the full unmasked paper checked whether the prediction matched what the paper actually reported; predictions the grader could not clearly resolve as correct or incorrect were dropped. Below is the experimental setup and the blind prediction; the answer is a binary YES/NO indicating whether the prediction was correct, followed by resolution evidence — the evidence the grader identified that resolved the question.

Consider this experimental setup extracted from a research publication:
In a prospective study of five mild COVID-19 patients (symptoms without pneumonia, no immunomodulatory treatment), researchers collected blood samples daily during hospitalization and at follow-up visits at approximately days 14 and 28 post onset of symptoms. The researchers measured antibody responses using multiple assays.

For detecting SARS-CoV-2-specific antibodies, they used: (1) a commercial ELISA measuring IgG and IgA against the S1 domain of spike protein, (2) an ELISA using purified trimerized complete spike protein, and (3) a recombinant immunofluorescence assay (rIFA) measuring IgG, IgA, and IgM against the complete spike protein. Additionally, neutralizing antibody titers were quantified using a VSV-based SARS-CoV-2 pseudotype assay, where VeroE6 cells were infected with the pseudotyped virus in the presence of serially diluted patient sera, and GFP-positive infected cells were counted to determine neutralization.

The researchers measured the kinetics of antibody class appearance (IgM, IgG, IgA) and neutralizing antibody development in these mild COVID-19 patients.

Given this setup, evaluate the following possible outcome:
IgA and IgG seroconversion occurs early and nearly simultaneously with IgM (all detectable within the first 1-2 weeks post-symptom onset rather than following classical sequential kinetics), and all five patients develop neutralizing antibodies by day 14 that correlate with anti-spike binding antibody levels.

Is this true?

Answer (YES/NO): NO